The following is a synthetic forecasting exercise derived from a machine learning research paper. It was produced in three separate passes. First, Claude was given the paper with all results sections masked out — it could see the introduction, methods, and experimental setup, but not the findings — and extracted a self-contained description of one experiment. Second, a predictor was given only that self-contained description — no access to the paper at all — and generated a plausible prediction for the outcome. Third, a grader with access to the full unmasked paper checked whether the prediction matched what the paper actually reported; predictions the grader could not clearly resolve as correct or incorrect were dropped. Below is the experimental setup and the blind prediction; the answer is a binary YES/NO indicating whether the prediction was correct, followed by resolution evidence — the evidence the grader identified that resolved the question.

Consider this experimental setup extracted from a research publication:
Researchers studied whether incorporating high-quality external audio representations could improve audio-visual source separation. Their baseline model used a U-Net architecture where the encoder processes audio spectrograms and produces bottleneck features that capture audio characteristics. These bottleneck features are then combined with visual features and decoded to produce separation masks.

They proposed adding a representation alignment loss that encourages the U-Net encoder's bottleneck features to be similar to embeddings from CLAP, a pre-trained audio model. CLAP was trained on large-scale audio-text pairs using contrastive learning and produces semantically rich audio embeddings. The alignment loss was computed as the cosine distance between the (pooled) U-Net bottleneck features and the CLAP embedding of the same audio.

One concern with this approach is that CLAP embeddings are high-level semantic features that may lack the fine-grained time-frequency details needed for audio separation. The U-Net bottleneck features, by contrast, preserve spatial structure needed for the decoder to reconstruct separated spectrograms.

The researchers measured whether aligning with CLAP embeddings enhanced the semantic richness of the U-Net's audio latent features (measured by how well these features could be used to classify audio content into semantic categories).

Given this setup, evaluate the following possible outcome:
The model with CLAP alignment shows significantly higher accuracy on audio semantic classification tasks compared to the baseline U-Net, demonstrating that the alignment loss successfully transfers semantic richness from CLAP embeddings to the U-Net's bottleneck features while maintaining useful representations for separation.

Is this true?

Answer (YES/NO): YES